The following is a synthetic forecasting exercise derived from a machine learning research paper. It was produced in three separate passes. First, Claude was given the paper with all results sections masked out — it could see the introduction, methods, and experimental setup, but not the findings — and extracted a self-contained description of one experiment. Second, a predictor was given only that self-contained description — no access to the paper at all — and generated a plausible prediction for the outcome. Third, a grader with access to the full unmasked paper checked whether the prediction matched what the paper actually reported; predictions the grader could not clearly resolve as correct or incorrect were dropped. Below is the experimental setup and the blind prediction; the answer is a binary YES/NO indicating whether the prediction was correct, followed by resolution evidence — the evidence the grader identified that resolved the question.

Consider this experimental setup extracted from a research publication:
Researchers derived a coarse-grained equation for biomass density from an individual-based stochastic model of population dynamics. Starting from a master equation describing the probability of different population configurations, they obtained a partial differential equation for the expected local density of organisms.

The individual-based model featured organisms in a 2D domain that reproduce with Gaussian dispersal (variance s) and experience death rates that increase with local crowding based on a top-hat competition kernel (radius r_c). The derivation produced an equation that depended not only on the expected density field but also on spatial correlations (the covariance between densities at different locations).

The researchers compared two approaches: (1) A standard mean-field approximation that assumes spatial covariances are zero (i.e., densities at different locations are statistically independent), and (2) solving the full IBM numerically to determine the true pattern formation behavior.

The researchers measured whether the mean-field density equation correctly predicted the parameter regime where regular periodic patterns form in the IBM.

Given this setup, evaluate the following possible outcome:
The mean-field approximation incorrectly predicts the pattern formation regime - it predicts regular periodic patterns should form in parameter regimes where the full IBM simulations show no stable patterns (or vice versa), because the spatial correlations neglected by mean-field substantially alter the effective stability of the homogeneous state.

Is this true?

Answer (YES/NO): YES